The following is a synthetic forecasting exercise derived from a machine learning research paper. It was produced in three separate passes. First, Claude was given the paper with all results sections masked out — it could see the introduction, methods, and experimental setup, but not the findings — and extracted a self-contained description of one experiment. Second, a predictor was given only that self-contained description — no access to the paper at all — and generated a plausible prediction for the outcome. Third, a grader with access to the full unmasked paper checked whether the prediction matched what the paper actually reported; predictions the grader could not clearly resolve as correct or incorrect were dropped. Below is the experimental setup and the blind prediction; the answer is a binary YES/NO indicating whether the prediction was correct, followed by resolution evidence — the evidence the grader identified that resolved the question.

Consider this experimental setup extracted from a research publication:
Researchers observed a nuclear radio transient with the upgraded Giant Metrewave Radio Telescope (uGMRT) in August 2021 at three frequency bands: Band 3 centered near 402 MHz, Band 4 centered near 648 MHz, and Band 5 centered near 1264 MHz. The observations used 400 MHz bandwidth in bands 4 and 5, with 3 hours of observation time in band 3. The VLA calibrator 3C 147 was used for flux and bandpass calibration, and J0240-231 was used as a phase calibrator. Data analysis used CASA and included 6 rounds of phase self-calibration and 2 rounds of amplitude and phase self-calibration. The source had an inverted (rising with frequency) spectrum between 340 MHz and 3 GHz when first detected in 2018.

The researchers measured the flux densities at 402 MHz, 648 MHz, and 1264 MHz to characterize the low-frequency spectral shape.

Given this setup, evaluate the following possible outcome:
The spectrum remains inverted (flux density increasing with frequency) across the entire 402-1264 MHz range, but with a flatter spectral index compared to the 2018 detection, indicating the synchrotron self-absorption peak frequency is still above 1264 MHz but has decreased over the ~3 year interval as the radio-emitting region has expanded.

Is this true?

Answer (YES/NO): NO